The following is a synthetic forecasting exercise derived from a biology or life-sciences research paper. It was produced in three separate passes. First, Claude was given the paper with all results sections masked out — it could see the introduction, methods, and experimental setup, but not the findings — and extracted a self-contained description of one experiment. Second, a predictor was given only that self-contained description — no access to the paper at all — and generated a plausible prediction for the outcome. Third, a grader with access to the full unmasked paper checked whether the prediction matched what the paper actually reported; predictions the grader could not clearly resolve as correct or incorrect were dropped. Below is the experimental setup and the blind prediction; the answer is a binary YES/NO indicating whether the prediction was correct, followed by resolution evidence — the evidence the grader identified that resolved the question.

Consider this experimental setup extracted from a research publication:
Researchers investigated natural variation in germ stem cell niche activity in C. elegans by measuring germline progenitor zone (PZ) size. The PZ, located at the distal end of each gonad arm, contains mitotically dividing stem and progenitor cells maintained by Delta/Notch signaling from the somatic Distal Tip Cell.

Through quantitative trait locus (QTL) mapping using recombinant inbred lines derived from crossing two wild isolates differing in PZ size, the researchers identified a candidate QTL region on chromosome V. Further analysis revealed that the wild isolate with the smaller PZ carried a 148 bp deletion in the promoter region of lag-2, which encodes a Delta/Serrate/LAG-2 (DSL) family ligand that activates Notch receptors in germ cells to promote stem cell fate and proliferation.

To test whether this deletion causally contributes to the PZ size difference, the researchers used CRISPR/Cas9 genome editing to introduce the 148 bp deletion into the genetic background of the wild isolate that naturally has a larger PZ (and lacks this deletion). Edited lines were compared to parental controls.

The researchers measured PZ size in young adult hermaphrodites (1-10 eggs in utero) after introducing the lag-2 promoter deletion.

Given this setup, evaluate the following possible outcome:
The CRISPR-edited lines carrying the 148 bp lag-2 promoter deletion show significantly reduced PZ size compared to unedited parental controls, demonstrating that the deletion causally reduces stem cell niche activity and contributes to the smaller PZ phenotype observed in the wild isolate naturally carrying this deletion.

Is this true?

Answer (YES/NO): YES